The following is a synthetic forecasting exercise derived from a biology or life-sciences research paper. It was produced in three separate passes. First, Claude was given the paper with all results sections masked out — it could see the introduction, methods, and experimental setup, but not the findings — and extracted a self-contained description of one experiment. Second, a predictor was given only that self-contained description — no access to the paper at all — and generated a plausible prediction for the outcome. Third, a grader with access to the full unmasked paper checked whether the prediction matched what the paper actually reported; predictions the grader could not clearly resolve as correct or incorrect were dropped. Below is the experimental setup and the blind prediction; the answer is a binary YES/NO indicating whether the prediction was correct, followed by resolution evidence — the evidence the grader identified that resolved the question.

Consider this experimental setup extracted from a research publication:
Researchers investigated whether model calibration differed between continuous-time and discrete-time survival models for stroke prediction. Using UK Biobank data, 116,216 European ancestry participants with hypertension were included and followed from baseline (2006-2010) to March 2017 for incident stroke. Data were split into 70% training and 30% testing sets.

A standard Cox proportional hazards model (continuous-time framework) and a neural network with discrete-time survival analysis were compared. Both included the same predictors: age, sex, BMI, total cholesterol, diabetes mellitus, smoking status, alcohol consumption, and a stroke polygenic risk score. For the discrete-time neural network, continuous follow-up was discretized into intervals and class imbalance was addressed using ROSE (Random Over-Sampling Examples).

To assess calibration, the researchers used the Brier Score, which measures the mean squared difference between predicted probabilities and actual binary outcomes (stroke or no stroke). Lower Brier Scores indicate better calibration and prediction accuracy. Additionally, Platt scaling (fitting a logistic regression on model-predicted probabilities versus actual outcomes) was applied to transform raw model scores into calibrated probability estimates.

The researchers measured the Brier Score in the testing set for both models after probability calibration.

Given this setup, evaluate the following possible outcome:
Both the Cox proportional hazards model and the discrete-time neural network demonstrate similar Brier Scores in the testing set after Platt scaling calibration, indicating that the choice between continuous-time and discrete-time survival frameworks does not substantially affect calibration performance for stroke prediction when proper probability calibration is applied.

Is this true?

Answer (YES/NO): NO